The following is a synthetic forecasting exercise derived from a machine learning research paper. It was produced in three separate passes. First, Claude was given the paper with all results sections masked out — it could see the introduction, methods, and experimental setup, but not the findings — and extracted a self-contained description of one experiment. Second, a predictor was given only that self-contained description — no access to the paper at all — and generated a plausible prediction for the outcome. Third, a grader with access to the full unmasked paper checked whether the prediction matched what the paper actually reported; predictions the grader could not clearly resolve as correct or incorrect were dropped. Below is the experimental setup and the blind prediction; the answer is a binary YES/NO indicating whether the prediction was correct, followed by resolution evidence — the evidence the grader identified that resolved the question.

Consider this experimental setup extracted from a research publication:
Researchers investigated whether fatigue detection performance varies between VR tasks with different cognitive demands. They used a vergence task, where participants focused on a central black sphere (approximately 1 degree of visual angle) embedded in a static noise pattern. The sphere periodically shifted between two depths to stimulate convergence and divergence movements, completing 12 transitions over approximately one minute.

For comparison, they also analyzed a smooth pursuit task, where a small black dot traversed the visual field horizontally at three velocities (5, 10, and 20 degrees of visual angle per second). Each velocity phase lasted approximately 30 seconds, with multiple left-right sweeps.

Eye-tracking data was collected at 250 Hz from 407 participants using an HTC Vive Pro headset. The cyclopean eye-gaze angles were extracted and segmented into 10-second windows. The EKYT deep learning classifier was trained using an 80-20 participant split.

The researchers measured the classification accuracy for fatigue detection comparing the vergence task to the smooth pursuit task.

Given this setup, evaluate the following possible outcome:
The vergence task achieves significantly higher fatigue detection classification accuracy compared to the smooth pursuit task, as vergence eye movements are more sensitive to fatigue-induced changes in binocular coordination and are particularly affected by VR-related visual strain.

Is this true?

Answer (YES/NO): NO